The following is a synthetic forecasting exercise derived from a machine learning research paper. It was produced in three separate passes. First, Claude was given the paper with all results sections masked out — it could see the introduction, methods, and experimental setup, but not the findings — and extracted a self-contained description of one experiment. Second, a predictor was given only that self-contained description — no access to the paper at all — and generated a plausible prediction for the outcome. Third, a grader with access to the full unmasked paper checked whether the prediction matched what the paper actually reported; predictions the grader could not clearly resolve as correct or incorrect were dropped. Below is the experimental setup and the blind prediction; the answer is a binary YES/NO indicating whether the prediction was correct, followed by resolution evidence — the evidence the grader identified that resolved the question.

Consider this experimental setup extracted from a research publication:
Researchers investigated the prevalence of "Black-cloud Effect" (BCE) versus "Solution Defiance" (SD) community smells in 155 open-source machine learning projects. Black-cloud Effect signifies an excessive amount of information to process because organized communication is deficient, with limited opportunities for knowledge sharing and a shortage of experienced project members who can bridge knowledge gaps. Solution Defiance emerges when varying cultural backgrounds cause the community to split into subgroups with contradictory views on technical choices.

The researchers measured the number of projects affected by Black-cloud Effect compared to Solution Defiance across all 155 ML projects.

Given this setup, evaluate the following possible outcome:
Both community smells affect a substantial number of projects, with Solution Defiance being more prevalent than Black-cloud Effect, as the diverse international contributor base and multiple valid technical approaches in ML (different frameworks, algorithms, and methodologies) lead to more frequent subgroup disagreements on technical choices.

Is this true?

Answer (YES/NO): NO